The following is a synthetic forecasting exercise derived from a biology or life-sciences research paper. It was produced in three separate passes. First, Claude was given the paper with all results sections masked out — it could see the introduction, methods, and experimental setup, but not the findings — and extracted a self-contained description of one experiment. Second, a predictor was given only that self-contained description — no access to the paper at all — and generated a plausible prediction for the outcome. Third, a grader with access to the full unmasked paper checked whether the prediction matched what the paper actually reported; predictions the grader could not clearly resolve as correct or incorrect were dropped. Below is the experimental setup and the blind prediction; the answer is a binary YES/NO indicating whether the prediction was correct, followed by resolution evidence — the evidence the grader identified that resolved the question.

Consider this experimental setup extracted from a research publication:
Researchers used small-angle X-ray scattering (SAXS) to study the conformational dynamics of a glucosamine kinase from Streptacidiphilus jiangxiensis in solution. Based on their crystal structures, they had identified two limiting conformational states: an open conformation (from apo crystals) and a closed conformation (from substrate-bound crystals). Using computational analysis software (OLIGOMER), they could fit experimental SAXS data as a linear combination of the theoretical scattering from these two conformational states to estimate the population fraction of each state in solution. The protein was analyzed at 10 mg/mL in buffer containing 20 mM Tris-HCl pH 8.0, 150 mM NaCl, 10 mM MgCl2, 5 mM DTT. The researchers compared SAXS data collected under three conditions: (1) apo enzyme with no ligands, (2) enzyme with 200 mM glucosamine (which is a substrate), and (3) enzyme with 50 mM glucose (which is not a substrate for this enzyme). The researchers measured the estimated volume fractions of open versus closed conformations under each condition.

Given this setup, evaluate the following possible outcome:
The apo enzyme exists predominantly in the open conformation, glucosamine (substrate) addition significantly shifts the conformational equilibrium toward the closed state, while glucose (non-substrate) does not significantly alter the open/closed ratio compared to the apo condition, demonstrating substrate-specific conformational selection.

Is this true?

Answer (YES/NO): NO